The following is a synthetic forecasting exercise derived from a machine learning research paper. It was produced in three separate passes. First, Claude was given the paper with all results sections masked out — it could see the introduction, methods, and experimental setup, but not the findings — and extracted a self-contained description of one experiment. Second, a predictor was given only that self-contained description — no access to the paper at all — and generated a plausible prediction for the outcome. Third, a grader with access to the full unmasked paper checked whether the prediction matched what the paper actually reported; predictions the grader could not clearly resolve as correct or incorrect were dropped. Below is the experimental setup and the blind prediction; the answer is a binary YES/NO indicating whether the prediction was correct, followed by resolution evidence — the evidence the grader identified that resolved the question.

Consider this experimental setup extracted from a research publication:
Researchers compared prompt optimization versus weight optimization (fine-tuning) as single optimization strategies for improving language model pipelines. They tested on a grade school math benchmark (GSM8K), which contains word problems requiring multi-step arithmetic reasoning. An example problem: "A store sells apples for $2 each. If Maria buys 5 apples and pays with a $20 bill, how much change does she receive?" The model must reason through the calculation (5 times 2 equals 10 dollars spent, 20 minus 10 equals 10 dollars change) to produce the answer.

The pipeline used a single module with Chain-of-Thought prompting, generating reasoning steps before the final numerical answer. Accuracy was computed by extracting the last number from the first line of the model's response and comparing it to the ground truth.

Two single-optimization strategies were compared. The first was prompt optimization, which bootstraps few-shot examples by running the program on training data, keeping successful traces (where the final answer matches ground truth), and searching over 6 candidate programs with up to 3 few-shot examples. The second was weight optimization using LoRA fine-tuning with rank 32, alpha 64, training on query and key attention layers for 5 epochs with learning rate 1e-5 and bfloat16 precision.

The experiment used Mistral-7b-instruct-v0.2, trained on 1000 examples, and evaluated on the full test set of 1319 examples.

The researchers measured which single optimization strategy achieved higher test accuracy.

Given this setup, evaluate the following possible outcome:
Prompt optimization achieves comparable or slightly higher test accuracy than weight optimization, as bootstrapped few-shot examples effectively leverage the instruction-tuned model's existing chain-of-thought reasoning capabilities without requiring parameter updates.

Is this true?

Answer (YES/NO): NO